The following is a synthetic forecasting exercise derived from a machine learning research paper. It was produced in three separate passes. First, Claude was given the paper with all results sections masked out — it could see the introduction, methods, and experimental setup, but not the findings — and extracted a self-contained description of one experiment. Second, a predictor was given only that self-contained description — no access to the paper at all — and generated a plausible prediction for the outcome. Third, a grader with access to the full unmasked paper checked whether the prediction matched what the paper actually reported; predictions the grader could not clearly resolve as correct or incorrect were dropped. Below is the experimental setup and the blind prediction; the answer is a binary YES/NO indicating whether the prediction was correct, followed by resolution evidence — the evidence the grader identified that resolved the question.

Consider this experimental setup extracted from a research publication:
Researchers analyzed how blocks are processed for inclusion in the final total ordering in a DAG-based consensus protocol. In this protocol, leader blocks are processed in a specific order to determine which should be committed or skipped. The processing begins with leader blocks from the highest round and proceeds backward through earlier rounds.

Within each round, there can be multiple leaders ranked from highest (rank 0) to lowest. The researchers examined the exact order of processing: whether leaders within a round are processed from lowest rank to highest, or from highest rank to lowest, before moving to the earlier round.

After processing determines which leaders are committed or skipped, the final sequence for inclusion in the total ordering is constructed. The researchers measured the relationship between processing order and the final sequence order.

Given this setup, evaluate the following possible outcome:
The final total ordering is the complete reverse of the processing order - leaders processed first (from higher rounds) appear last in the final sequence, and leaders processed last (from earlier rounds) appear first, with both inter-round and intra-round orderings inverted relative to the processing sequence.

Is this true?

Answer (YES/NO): YES